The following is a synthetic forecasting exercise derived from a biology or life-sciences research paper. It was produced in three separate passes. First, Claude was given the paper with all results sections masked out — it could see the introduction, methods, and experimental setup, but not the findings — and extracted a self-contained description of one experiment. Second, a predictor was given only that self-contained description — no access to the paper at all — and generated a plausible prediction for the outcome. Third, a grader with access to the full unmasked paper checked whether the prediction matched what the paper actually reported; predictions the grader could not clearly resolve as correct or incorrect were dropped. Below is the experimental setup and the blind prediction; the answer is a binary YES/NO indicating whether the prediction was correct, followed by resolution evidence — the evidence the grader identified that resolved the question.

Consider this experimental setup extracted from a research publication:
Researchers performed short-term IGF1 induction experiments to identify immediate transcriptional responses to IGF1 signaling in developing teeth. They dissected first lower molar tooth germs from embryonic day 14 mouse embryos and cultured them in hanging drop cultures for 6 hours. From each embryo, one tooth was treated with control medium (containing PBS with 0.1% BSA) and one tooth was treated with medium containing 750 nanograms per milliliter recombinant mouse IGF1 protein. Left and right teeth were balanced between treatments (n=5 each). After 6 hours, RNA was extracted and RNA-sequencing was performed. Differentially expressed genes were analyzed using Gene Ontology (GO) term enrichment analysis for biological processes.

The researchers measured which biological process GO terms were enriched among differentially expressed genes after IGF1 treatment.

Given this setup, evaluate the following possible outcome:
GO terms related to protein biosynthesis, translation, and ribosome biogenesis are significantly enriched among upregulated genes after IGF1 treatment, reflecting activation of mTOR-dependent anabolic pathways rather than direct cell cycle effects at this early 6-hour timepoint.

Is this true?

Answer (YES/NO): NO